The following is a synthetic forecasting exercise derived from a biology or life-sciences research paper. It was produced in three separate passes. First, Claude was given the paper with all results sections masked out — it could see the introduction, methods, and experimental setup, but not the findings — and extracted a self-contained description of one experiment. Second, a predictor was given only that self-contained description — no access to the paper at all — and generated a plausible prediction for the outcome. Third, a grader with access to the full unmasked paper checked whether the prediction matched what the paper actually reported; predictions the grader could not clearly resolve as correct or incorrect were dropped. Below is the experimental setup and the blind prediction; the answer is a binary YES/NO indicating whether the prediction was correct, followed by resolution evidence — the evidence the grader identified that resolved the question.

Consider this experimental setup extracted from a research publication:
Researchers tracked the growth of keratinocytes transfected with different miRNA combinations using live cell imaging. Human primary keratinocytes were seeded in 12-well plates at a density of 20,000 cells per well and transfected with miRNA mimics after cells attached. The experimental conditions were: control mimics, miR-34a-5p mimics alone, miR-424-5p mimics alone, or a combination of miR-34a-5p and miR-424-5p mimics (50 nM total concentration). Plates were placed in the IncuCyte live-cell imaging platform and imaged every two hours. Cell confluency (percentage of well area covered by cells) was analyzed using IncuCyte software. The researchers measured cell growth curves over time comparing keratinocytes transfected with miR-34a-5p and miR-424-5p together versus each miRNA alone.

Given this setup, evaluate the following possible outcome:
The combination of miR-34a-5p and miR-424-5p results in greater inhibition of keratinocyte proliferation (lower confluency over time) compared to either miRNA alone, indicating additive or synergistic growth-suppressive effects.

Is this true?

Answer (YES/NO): YES